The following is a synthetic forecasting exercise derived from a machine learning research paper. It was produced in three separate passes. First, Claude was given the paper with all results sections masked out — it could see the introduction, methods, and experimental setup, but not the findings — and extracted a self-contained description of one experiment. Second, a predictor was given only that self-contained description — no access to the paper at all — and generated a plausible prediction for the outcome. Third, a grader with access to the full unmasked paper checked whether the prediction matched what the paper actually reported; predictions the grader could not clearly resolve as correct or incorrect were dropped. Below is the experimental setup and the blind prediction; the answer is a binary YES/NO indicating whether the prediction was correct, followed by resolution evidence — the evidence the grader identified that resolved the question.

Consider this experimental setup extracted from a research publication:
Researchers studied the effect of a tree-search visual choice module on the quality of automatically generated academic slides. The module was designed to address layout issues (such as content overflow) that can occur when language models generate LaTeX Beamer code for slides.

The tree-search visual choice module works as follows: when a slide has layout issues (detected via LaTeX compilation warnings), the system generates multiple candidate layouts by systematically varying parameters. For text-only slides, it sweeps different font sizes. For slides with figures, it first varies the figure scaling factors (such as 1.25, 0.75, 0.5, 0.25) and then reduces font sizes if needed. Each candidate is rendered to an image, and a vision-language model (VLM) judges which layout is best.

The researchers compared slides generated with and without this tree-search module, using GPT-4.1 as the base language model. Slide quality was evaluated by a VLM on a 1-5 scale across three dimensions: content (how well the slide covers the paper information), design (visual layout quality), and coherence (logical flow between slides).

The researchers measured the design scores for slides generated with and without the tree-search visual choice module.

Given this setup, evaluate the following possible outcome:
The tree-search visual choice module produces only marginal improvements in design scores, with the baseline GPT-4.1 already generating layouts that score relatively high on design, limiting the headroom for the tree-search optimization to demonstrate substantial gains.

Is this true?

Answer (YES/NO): NO